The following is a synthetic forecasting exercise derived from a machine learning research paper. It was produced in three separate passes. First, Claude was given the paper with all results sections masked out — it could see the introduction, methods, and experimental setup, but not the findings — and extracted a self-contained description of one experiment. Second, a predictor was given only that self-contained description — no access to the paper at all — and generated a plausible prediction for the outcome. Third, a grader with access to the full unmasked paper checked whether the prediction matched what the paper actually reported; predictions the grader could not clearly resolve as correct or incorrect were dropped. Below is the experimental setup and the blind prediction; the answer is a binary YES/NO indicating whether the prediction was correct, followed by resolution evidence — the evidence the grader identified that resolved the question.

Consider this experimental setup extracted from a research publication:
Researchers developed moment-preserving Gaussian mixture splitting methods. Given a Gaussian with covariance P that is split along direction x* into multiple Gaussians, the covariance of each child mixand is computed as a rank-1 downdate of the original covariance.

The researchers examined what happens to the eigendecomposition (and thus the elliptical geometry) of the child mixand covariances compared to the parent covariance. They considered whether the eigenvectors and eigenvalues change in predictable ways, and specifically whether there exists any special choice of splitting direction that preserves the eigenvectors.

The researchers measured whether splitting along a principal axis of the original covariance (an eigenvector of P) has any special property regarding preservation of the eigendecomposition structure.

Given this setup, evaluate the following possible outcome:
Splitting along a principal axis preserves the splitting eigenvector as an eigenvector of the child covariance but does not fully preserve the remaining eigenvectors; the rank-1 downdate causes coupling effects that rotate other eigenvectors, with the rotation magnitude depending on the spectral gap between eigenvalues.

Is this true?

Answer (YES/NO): NO